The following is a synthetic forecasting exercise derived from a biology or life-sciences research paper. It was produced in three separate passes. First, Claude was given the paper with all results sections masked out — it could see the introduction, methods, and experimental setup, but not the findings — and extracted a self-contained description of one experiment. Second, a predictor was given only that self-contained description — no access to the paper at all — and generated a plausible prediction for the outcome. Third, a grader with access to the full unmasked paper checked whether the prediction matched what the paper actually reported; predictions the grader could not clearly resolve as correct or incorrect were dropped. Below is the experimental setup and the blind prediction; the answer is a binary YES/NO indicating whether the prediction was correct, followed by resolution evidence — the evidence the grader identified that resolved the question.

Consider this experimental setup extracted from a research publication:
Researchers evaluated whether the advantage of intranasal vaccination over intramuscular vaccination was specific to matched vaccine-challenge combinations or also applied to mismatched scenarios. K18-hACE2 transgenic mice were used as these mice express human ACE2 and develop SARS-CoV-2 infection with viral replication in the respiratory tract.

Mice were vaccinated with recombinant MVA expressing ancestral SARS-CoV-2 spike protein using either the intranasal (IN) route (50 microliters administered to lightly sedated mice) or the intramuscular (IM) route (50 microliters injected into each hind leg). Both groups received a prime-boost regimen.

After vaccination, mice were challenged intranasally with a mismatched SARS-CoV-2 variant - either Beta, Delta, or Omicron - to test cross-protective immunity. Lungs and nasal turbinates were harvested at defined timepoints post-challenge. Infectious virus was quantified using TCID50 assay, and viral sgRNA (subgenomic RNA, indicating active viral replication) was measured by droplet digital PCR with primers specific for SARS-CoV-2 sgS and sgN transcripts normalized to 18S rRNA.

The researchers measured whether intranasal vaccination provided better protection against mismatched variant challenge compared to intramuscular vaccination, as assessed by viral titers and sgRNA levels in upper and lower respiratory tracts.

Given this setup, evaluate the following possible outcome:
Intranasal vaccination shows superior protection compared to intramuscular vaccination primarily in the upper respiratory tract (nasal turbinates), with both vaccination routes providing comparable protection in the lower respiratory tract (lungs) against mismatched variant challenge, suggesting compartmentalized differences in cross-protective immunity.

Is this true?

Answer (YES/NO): NO